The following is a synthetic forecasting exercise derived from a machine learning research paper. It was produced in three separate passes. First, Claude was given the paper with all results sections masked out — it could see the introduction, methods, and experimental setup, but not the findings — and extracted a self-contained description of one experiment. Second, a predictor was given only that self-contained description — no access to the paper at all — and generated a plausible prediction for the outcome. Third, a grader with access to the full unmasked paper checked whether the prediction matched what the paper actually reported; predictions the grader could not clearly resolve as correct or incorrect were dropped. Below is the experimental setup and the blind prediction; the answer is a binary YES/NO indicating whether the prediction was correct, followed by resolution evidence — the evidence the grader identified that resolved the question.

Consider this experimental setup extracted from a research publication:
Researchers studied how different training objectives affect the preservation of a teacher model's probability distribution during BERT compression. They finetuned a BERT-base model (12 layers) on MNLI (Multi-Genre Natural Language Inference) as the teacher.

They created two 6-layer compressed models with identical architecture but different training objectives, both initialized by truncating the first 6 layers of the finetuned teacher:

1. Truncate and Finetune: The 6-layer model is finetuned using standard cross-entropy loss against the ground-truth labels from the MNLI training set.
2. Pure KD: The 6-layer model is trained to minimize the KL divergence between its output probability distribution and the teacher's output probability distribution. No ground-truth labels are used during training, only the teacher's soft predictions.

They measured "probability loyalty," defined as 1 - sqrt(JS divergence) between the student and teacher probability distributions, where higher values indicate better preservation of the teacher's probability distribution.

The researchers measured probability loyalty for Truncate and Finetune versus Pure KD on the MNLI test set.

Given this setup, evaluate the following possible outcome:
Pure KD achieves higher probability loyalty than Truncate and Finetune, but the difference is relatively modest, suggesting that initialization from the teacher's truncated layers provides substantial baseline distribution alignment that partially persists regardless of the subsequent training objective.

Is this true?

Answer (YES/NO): NO